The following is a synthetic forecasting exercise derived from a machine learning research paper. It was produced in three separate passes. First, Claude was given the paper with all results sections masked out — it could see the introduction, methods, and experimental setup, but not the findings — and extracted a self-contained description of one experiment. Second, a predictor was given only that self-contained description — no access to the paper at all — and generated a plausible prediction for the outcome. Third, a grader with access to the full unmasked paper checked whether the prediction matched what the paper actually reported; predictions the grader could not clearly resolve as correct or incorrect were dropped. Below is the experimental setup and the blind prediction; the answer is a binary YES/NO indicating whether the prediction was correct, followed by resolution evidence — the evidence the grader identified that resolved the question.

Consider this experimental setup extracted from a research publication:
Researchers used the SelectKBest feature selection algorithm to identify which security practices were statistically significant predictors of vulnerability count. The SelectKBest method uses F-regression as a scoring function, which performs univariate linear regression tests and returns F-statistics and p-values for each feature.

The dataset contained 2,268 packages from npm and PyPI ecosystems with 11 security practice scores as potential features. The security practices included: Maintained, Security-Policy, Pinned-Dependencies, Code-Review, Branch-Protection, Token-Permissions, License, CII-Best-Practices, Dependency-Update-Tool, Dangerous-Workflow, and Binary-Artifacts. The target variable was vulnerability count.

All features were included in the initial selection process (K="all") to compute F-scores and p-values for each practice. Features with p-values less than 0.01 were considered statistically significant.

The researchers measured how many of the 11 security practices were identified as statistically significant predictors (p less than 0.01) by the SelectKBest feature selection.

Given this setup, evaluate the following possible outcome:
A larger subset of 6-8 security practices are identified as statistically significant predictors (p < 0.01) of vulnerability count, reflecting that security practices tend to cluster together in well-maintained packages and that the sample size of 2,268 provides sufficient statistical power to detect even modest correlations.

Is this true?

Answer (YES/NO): NO